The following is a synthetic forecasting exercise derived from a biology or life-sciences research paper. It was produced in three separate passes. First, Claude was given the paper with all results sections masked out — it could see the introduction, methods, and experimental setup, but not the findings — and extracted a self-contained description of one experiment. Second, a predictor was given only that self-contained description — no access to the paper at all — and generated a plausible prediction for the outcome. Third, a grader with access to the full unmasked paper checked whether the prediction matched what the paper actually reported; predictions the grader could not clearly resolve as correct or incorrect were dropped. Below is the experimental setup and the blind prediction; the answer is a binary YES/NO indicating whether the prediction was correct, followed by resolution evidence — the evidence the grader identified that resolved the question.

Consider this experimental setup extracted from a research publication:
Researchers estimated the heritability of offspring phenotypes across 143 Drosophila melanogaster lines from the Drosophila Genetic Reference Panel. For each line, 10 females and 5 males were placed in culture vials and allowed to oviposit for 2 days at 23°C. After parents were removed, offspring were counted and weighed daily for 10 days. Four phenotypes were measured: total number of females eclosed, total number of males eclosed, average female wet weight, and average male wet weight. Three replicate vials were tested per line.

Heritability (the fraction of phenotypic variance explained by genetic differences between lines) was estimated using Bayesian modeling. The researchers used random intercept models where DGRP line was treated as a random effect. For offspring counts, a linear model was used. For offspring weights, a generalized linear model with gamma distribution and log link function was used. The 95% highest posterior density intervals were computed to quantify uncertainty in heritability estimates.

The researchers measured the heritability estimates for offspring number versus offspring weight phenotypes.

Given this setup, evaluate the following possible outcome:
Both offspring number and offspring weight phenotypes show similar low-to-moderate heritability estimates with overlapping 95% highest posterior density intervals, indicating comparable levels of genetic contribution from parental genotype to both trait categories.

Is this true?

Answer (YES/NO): NO